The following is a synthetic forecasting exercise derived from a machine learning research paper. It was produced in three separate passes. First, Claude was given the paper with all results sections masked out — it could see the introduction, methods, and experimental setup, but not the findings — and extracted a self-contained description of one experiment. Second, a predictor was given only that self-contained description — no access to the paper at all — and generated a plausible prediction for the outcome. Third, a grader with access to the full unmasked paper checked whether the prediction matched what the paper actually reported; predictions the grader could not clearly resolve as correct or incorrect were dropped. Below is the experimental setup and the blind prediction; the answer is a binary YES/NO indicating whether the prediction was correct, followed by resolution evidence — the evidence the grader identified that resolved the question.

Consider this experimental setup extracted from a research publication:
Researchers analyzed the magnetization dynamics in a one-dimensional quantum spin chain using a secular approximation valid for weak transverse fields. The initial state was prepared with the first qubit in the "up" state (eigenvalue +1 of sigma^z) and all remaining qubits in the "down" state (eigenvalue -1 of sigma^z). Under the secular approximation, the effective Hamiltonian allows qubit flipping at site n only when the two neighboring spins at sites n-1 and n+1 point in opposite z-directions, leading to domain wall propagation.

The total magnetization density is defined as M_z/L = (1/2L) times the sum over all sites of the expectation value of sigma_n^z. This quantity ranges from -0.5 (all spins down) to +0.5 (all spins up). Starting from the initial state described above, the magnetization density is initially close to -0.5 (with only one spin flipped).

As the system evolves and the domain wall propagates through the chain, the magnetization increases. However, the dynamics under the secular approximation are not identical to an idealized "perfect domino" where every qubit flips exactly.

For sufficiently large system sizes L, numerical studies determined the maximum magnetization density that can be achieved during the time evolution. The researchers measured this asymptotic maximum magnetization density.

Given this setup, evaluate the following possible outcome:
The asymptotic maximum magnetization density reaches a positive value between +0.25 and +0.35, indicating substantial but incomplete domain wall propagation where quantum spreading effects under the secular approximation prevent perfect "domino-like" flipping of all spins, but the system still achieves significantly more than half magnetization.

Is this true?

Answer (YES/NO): NO